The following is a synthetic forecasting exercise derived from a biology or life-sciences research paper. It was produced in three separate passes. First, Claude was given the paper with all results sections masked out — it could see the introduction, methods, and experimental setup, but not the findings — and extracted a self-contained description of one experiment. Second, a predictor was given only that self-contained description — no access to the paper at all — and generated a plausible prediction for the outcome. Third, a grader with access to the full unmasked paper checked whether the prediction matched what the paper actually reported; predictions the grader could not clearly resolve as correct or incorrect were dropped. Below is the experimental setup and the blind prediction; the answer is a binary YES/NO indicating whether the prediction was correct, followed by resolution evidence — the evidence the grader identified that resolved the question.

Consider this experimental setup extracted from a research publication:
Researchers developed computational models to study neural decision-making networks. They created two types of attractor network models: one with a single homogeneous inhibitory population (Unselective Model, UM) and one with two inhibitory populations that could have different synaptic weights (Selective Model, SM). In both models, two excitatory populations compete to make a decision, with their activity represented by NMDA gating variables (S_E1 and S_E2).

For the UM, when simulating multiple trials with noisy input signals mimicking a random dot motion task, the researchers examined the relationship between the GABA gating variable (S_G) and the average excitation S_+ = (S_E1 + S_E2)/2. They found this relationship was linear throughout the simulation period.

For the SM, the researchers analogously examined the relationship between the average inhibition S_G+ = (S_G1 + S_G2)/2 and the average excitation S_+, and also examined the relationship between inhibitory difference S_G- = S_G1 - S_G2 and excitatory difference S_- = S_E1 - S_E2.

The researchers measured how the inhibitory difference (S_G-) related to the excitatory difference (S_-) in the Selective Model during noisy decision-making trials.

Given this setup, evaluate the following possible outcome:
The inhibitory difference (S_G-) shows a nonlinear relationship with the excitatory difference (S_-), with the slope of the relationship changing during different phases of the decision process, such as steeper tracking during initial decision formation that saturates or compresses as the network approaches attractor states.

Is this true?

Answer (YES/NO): NO